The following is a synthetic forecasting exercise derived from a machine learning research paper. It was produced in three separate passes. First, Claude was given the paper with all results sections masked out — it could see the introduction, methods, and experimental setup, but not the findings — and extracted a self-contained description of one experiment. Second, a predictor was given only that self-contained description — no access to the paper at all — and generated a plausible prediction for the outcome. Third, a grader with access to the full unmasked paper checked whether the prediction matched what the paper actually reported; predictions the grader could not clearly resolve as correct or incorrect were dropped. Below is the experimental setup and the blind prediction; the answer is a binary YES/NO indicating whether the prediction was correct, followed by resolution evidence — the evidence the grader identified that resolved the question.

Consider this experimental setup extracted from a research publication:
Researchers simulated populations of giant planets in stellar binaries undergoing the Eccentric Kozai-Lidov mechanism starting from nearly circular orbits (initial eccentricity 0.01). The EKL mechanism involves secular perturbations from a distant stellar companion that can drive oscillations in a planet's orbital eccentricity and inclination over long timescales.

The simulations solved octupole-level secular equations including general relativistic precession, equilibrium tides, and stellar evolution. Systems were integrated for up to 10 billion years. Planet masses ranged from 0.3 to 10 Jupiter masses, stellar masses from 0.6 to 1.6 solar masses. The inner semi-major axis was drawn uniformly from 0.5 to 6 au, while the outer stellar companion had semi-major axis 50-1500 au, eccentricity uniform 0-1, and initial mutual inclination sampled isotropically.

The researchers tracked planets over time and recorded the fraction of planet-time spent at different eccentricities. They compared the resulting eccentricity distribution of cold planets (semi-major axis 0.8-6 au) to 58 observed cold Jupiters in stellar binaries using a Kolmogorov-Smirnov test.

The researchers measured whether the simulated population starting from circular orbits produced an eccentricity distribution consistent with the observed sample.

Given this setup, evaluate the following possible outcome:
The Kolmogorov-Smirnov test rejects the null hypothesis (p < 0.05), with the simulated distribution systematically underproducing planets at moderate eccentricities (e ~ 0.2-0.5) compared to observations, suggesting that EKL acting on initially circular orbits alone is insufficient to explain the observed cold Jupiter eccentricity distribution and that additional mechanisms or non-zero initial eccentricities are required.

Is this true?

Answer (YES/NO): YES